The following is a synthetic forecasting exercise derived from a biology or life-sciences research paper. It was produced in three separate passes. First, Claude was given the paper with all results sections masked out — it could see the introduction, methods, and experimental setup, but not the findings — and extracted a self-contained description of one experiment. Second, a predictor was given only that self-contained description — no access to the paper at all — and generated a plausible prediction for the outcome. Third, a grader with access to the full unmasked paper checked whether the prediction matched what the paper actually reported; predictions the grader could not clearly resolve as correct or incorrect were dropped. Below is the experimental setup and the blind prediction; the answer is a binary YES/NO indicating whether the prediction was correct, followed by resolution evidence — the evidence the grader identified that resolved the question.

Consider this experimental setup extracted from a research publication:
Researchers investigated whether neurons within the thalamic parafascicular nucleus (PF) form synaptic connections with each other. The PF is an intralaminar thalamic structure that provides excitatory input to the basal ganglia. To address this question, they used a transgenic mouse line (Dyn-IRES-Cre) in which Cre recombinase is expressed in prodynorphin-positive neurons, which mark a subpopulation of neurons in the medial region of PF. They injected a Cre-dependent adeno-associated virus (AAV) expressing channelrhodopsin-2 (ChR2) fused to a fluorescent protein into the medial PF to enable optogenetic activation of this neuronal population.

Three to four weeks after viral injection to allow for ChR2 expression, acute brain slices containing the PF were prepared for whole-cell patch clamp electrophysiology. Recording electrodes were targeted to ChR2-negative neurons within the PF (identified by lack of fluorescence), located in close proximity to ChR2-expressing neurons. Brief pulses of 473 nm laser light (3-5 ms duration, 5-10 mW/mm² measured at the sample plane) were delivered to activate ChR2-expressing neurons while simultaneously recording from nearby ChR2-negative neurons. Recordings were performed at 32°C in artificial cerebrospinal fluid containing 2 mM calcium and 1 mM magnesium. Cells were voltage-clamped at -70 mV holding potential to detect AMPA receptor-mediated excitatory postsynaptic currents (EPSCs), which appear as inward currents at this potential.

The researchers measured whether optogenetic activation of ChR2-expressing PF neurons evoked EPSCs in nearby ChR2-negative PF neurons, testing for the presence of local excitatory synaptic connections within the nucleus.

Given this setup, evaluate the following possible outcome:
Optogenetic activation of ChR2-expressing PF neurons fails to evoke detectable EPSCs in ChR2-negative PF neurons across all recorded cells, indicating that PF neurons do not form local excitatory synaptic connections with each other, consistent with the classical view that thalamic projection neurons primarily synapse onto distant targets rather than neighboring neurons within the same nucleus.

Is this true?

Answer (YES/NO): YES